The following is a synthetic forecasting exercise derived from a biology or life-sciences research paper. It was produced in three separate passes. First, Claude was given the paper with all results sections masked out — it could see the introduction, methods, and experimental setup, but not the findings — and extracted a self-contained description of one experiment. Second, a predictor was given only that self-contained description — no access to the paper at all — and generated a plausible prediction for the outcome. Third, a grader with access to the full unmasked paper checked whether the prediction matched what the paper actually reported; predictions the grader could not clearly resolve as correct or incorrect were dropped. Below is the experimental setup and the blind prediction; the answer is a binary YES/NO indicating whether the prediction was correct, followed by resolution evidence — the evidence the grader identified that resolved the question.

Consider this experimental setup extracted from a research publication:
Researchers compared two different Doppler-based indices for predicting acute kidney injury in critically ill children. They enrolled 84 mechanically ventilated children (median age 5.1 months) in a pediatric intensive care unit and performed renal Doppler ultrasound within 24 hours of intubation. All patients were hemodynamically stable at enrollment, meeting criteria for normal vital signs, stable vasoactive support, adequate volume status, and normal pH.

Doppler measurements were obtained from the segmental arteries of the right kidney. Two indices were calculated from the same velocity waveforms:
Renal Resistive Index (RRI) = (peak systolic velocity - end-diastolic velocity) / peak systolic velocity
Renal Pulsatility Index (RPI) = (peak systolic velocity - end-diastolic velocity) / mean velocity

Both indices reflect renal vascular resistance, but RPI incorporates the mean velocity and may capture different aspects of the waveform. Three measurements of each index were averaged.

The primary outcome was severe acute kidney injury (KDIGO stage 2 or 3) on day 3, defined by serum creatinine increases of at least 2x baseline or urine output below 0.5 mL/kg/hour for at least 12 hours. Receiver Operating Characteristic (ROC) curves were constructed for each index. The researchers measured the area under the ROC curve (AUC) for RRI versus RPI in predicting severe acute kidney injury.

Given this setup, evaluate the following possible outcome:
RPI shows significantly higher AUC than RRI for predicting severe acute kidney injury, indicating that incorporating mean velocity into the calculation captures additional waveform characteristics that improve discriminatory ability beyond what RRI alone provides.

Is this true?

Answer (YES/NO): NO